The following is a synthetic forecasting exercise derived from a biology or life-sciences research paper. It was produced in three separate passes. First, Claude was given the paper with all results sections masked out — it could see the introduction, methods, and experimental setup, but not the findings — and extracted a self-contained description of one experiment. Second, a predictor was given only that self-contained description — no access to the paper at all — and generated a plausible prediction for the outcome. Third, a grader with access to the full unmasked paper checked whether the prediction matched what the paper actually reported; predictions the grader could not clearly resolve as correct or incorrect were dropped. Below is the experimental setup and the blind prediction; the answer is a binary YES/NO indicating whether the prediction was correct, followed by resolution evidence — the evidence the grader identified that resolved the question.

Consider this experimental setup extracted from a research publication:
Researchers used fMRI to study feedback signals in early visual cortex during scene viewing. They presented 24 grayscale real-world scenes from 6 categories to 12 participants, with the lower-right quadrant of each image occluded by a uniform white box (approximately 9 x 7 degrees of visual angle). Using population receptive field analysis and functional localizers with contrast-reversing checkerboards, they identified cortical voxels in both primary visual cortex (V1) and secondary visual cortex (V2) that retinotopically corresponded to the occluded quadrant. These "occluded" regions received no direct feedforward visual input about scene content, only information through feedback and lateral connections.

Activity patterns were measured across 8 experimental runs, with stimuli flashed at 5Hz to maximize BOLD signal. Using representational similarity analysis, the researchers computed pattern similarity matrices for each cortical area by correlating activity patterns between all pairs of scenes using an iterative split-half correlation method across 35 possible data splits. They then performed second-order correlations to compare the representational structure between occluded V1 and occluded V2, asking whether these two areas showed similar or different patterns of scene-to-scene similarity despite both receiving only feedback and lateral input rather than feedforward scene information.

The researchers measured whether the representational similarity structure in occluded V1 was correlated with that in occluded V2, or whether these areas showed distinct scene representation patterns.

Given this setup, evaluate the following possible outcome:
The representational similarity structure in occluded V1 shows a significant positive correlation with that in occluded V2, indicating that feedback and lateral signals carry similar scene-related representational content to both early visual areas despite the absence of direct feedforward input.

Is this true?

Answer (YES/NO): NO